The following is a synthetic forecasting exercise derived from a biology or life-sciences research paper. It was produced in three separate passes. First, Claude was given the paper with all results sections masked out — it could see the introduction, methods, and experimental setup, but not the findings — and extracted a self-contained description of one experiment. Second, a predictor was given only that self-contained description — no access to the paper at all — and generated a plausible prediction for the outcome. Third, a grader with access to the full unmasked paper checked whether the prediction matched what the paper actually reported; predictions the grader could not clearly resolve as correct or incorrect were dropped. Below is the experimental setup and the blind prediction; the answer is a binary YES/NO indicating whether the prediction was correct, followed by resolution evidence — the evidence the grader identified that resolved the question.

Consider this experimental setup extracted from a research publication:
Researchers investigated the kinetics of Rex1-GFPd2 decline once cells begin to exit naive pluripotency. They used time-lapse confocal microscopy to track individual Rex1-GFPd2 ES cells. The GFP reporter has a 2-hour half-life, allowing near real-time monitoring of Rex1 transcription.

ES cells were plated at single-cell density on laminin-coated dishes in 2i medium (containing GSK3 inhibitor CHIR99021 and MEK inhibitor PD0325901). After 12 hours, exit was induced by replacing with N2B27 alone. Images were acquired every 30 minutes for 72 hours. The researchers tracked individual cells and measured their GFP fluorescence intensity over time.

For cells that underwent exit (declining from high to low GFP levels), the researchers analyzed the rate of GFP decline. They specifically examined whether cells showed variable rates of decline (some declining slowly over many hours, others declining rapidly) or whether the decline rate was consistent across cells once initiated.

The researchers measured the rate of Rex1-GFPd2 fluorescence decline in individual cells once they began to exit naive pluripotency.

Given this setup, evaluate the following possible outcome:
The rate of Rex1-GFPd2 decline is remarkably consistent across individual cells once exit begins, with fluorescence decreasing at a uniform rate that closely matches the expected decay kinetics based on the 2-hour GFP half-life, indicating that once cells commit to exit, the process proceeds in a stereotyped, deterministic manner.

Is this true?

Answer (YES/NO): YES